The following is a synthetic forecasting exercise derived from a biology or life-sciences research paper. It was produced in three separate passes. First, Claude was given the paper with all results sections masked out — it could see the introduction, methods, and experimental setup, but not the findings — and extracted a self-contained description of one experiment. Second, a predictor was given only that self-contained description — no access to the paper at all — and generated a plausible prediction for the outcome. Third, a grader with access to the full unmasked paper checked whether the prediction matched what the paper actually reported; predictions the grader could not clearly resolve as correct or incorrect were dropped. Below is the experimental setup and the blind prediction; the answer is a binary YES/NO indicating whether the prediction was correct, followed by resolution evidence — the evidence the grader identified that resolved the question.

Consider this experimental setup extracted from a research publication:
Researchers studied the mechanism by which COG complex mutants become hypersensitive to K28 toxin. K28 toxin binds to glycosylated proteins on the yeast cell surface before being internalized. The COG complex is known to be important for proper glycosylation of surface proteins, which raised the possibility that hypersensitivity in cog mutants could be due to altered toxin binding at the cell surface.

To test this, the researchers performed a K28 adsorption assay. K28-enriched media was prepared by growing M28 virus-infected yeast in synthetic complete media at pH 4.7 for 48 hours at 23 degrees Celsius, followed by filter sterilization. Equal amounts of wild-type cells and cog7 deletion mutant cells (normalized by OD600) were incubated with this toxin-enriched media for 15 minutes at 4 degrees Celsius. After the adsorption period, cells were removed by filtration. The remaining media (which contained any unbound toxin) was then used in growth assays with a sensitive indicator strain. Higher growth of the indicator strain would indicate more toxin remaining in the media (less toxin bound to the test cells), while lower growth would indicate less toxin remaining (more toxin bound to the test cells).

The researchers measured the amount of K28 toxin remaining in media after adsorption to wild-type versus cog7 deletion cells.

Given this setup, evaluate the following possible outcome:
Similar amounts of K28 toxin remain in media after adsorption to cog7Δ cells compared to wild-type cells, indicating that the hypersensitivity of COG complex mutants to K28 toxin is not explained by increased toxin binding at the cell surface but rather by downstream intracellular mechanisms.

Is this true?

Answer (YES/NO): YES